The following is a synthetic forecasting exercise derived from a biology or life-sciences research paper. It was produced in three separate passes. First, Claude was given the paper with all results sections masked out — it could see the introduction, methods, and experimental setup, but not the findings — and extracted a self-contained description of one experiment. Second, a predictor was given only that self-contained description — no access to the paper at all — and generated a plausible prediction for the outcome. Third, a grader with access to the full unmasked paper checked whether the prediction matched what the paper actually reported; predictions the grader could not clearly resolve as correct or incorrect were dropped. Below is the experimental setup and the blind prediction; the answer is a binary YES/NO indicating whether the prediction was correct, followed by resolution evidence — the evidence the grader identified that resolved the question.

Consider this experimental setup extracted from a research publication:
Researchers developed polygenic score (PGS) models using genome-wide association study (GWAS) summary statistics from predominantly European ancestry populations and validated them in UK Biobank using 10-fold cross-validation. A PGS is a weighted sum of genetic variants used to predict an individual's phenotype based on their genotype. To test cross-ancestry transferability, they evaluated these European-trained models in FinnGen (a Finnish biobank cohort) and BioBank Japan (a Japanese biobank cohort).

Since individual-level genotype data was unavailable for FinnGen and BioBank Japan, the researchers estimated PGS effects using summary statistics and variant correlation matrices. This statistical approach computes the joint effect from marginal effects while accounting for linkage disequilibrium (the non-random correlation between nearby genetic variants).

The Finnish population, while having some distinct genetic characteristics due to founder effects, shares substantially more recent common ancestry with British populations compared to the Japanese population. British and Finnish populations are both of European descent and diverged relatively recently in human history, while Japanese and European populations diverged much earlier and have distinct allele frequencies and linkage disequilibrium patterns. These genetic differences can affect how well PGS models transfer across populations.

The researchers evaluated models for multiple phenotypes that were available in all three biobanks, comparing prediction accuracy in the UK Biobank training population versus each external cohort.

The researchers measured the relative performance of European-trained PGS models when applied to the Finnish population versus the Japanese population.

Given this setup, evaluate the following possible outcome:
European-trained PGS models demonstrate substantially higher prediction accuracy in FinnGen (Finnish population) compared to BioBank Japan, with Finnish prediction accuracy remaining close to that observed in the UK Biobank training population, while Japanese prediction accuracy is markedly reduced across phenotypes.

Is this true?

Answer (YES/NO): NO